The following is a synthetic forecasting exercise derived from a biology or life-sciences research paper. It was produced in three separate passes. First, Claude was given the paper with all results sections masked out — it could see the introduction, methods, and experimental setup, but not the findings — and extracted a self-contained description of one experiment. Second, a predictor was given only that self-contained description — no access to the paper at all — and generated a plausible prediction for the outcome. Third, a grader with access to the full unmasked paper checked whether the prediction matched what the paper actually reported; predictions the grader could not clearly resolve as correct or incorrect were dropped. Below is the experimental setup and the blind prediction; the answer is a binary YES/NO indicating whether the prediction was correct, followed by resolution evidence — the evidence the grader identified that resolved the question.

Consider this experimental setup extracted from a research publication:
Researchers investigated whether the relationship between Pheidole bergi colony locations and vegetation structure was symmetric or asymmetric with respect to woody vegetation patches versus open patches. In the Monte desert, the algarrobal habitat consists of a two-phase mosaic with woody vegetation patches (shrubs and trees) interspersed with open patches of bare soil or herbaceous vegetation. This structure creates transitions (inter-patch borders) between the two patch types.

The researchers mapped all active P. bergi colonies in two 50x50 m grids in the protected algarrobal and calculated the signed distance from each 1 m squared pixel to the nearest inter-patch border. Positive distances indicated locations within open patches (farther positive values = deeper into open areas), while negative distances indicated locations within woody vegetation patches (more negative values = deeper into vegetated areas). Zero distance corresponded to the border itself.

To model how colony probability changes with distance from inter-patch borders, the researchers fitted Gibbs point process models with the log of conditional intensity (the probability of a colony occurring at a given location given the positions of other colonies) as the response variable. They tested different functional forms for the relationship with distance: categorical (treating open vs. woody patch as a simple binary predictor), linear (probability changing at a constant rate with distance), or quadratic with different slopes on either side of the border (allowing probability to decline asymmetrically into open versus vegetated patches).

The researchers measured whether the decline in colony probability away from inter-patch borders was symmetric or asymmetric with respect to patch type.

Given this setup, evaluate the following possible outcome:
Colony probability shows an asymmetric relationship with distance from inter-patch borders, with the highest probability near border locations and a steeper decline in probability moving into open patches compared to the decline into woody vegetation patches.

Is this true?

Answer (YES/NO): NO